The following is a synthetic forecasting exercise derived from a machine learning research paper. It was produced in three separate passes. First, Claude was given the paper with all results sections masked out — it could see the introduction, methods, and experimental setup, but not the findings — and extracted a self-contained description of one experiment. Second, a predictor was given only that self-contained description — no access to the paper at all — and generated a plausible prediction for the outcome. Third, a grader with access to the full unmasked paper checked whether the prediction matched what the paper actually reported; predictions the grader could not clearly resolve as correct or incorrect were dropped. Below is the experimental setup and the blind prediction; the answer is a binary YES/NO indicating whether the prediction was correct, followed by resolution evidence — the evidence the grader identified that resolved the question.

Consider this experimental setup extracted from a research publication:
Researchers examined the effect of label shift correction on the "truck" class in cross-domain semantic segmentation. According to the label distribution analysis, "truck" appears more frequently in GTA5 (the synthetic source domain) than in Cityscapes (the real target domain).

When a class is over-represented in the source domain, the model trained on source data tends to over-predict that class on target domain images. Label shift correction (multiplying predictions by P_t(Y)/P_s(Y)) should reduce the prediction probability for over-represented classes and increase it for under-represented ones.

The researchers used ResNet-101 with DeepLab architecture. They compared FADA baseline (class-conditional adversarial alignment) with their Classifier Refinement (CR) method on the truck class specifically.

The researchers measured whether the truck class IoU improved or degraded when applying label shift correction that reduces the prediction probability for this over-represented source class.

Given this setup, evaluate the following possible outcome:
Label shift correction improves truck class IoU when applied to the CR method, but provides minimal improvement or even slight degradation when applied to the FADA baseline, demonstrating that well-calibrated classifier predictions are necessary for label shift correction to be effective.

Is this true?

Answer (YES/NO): NO